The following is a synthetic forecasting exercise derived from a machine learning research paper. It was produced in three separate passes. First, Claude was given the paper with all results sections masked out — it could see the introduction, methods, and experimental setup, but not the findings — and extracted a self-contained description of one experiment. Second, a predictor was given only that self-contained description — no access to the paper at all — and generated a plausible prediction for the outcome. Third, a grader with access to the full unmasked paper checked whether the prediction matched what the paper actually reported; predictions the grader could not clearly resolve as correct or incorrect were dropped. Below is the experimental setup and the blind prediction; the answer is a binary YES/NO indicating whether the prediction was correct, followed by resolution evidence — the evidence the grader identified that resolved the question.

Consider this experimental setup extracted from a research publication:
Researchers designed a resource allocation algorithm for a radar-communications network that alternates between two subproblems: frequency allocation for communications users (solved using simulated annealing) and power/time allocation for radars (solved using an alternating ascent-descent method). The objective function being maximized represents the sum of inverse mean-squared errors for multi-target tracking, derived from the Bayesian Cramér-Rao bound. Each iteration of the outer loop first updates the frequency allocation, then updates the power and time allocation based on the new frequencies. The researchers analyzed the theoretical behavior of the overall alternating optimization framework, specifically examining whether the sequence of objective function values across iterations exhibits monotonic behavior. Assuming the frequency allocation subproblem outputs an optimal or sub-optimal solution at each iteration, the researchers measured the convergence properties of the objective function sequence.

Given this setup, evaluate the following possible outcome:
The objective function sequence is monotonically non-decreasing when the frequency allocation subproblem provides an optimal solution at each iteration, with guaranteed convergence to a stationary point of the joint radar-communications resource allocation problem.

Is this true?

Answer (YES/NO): NO